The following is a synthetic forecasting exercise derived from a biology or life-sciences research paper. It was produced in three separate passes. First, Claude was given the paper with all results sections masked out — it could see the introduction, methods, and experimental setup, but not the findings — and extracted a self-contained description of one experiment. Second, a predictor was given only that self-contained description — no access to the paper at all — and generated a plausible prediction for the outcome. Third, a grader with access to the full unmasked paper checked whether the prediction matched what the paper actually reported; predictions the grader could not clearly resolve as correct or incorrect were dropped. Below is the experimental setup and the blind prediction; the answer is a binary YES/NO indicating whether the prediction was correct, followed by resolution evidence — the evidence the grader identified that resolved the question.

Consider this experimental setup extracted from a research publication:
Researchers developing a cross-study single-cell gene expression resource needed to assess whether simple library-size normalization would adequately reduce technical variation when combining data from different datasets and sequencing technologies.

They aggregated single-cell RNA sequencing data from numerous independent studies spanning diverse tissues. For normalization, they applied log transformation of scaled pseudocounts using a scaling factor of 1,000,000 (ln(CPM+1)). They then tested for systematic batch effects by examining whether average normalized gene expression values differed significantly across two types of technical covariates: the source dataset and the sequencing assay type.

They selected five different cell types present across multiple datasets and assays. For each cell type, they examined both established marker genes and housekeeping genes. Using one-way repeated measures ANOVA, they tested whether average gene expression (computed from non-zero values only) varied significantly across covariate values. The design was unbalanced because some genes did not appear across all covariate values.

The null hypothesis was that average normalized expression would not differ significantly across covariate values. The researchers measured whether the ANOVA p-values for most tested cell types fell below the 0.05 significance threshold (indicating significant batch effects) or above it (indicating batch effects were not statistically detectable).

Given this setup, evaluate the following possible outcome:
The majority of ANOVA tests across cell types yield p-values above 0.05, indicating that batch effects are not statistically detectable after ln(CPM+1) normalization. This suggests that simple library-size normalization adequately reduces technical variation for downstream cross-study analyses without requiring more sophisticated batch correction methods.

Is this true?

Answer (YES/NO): YES